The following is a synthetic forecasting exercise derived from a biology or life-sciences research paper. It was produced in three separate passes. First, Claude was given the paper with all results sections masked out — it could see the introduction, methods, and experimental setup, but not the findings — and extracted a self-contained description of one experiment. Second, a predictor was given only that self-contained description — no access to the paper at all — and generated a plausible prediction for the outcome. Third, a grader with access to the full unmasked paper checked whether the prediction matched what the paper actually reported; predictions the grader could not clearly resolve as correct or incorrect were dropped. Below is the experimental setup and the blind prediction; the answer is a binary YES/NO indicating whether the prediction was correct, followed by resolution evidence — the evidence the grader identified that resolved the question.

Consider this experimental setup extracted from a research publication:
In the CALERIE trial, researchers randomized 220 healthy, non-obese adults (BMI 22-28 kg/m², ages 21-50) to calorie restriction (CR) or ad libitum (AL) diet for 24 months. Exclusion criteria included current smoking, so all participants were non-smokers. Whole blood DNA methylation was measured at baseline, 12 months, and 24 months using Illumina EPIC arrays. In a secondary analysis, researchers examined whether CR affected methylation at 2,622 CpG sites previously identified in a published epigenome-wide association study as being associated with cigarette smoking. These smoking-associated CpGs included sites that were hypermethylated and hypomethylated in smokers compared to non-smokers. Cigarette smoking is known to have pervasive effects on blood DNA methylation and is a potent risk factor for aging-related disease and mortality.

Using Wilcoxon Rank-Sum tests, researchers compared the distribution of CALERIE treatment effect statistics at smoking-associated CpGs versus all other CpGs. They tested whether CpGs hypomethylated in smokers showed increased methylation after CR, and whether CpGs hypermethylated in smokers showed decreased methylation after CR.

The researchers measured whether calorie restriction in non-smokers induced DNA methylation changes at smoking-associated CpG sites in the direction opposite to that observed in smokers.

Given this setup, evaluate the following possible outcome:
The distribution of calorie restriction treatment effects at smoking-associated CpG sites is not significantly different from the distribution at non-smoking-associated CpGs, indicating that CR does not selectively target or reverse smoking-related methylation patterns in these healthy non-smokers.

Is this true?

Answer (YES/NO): NO